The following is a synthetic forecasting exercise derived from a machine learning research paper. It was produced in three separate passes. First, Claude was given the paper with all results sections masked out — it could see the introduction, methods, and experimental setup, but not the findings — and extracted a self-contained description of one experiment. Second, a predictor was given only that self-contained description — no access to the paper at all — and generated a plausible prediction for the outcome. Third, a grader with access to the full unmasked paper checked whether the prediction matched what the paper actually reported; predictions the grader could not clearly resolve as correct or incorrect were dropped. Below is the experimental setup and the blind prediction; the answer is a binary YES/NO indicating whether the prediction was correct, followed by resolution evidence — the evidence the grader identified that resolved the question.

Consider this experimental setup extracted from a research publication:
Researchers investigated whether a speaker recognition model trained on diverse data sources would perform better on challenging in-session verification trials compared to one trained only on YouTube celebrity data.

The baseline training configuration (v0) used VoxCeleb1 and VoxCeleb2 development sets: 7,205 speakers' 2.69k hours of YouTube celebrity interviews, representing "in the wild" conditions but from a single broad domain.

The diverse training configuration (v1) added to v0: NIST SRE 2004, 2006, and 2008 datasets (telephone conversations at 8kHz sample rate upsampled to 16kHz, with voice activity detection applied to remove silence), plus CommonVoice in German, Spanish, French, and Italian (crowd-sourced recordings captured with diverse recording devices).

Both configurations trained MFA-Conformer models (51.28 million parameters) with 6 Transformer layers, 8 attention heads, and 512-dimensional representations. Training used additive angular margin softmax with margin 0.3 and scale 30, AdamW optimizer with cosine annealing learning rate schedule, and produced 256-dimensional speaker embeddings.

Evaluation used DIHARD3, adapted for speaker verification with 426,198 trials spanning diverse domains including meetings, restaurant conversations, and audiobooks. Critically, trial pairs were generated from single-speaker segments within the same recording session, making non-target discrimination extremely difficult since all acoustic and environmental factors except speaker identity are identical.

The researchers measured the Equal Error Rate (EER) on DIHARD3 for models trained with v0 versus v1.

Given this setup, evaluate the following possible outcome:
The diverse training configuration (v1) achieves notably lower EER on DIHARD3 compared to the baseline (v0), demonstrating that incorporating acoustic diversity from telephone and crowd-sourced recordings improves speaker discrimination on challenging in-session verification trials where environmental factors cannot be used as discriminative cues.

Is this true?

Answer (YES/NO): YES